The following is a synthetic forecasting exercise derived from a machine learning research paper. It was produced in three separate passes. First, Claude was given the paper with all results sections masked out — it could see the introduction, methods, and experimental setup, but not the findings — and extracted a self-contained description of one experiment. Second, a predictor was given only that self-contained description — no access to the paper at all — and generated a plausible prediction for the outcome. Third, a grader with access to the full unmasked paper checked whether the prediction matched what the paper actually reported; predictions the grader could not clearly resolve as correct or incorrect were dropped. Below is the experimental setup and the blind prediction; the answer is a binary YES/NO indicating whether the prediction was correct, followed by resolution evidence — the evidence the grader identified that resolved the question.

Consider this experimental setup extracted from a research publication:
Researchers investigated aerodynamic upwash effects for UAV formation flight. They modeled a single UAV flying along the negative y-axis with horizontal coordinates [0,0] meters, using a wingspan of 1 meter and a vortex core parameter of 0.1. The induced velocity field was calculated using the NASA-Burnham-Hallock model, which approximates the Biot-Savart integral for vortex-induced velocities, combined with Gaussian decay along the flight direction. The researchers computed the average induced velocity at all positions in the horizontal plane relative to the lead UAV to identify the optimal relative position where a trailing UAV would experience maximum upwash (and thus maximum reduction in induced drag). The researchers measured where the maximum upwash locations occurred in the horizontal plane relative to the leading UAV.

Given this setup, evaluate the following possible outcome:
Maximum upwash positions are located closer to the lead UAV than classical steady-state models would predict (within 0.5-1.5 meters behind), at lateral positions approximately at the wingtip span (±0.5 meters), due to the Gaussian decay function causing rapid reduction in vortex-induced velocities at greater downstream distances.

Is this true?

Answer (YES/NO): NO